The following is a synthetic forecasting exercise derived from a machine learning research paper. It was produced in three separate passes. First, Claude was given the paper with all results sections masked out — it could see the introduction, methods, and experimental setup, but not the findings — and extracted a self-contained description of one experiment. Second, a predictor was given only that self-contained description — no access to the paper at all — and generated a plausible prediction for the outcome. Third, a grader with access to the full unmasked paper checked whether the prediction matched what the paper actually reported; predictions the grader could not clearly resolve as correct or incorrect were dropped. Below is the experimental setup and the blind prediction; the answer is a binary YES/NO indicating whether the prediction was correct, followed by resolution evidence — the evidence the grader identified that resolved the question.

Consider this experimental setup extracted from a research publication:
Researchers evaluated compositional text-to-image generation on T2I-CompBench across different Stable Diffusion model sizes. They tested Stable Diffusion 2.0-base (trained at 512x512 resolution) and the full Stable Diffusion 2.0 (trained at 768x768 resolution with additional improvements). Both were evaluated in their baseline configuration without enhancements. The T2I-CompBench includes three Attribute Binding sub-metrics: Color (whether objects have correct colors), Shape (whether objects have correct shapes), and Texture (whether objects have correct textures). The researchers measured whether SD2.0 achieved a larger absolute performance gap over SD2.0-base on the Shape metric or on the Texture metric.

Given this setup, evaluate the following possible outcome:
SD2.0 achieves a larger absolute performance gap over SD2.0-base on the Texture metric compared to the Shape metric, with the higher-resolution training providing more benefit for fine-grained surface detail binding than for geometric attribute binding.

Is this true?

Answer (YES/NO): NO